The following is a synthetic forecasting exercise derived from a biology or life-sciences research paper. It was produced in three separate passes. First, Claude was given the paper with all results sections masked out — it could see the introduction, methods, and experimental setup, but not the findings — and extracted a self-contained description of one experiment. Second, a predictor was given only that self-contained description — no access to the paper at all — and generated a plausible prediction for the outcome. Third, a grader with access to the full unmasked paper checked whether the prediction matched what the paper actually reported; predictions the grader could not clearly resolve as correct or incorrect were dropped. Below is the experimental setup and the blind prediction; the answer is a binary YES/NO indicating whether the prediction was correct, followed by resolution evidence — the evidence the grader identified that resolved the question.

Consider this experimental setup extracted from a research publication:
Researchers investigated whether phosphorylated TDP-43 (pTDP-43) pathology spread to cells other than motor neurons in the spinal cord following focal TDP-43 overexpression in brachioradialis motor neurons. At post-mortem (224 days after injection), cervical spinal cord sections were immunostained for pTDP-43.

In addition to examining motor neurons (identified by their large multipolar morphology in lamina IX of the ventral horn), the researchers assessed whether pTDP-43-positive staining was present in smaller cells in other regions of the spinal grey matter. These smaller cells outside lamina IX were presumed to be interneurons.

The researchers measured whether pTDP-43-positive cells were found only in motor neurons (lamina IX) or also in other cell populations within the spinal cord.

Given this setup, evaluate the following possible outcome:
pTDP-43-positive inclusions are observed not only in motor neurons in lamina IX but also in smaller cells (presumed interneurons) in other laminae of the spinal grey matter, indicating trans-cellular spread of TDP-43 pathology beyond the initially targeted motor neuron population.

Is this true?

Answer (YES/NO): YES